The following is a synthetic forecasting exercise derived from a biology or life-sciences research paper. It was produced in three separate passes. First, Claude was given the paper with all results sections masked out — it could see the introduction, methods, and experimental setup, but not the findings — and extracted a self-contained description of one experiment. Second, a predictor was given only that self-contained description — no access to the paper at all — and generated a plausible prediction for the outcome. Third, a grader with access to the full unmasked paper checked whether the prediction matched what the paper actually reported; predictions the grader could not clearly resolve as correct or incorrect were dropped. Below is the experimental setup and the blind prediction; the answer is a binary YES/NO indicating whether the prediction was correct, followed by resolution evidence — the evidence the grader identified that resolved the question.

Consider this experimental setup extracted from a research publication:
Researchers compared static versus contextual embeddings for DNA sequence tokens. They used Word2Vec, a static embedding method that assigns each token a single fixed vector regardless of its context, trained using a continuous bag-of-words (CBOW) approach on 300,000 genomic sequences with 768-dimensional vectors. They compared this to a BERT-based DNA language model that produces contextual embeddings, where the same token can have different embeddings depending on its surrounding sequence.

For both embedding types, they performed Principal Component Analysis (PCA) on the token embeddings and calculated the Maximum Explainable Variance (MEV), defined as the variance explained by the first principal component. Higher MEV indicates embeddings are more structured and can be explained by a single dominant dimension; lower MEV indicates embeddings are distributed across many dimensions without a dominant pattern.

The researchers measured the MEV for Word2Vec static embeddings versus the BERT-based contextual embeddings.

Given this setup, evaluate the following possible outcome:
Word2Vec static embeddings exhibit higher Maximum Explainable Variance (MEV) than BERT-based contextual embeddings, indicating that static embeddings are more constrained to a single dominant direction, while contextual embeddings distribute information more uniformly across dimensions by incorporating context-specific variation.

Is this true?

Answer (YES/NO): YES